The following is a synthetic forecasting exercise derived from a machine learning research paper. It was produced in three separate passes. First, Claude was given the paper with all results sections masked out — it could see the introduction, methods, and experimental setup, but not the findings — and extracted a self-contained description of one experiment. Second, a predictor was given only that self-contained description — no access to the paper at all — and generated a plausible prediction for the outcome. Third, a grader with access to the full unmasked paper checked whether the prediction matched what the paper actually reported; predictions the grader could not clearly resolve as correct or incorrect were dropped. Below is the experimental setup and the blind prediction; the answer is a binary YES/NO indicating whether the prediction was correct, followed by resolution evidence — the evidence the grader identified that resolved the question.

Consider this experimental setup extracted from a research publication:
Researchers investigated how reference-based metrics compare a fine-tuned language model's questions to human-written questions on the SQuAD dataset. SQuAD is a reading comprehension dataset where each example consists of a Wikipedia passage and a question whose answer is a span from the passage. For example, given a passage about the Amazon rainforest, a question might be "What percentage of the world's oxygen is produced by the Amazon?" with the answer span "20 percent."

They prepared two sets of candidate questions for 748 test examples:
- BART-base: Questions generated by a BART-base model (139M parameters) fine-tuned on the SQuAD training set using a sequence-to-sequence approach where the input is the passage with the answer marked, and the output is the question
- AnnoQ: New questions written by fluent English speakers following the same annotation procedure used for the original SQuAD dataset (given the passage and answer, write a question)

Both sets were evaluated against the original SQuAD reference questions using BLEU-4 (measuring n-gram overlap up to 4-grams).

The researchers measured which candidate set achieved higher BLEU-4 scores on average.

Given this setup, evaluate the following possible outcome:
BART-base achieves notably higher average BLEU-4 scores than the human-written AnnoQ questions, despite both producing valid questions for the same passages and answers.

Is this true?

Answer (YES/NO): YES